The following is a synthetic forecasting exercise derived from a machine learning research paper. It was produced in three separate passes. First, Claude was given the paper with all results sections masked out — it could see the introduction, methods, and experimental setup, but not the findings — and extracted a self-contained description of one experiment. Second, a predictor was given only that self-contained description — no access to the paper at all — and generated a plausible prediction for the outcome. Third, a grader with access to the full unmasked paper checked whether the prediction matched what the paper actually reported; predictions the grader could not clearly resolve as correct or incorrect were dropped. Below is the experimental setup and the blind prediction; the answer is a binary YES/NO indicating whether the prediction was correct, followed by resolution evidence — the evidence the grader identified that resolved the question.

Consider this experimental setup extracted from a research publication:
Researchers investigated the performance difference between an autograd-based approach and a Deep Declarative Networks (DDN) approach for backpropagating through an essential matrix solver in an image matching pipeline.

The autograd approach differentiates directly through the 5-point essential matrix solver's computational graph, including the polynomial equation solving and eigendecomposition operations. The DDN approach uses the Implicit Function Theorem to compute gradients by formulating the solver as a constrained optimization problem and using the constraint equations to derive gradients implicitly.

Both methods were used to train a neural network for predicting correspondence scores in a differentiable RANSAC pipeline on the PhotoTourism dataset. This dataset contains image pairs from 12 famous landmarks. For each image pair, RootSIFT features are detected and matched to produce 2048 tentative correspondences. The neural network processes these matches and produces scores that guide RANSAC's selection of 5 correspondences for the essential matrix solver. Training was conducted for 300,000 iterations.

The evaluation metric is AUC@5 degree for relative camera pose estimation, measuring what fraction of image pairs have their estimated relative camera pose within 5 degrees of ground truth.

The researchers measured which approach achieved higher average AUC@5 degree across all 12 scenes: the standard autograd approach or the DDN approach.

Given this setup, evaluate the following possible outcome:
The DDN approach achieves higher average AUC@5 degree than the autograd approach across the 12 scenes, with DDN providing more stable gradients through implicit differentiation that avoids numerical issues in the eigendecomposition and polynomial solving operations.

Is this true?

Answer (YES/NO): NO